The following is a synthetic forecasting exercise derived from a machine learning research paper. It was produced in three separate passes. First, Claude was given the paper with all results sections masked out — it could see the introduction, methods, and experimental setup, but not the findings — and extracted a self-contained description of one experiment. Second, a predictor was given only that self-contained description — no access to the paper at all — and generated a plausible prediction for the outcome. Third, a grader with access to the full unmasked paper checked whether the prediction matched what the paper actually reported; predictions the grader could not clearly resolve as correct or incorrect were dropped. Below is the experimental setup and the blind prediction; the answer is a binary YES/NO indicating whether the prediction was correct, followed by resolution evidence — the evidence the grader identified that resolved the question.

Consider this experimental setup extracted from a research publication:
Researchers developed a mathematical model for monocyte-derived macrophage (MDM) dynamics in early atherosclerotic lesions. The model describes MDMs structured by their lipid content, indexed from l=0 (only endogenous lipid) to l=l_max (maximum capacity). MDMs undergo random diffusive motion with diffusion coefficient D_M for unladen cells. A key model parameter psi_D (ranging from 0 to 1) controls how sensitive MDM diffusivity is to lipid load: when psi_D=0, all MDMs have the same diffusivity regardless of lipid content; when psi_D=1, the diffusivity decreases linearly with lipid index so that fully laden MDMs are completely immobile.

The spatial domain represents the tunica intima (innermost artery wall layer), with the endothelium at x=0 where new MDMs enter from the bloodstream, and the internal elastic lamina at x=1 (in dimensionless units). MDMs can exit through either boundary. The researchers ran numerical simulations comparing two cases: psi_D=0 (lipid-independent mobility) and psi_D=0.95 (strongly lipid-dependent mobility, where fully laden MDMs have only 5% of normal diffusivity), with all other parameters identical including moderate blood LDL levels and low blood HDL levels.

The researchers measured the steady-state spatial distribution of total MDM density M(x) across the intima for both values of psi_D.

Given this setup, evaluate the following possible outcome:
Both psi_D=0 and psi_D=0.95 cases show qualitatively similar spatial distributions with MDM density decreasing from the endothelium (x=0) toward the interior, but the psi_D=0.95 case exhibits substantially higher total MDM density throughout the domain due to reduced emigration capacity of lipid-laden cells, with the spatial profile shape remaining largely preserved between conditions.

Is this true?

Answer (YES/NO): NO